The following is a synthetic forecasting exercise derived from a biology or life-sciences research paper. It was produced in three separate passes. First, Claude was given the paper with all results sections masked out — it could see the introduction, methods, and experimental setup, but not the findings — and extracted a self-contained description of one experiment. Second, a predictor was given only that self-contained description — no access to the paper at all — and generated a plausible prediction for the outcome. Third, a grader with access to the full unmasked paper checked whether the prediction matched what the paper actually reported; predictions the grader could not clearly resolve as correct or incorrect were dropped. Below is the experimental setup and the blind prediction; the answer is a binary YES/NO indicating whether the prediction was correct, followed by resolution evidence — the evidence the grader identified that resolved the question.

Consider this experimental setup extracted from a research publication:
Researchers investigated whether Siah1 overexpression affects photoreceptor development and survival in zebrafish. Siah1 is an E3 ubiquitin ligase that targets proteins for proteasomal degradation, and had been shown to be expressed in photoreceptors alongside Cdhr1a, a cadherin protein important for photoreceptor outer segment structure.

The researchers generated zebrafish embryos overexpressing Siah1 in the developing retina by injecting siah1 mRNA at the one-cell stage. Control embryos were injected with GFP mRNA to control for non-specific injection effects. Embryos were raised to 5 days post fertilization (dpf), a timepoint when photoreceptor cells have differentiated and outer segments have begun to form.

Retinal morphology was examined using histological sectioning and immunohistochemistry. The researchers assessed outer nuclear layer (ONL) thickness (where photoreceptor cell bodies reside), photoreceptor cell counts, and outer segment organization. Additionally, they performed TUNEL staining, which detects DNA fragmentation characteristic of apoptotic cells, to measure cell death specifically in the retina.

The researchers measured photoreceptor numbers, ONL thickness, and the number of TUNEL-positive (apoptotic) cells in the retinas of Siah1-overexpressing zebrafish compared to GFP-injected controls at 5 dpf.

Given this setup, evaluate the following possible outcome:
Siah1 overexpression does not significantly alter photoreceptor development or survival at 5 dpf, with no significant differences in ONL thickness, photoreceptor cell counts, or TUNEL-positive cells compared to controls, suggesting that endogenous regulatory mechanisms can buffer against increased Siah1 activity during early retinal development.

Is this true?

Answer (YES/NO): NO